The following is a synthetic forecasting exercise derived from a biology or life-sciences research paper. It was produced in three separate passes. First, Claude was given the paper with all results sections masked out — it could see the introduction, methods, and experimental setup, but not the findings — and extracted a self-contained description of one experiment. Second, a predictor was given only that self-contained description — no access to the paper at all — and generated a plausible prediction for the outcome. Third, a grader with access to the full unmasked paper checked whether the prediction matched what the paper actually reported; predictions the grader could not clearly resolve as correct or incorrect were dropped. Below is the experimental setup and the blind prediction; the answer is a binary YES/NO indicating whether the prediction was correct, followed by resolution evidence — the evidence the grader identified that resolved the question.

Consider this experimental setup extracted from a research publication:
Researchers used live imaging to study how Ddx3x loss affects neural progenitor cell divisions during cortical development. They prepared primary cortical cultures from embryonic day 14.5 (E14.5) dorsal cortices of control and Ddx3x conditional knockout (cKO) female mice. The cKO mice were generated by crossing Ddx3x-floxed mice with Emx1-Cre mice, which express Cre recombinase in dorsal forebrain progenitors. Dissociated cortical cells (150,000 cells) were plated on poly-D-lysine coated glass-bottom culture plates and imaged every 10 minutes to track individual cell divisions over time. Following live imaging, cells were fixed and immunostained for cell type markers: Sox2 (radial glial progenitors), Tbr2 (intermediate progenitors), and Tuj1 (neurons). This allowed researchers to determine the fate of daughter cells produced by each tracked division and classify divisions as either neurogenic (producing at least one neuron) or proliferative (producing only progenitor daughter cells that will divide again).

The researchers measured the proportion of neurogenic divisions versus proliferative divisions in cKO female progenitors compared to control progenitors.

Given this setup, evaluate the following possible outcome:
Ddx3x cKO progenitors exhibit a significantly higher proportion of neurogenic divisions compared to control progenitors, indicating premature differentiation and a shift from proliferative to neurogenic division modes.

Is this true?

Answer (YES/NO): NO